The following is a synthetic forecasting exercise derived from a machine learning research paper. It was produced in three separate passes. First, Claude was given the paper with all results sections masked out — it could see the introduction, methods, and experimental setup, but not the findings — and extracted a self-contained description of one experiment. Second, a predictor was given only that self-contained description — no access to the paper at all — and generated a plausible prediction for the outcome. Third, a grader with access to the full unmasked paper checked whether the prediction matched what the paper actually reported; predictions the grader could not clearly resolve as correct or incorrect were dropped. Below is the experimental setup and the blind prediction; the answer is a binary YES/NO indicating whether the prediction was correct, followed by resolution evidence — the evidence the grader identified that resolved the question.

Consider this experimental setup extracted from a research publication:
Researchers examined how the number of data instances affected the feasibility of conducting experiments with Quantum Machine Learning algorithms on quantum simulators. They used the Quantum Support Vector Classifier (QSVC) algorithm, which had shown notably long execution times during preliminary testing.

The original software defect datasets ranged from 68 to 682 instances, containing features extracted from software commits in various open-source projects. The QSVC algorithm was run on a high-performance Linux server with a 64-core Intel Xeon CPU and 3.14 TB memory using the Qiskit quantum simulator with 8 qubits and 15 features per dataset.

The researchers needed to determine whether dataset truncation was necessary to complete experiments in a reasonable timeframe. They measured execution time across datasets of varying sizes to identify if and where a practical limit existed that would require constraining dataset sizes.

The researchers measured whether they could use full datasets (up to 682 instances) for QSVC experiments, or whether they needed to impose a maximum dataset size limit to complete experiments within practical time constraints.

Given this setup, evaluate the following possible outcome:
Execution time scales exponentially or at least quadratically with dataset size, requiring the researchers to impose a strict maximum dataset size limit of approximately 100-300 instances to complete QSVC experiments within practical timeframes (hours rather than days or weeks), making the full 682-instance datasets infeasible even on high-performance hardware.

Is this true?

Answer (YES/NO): NO